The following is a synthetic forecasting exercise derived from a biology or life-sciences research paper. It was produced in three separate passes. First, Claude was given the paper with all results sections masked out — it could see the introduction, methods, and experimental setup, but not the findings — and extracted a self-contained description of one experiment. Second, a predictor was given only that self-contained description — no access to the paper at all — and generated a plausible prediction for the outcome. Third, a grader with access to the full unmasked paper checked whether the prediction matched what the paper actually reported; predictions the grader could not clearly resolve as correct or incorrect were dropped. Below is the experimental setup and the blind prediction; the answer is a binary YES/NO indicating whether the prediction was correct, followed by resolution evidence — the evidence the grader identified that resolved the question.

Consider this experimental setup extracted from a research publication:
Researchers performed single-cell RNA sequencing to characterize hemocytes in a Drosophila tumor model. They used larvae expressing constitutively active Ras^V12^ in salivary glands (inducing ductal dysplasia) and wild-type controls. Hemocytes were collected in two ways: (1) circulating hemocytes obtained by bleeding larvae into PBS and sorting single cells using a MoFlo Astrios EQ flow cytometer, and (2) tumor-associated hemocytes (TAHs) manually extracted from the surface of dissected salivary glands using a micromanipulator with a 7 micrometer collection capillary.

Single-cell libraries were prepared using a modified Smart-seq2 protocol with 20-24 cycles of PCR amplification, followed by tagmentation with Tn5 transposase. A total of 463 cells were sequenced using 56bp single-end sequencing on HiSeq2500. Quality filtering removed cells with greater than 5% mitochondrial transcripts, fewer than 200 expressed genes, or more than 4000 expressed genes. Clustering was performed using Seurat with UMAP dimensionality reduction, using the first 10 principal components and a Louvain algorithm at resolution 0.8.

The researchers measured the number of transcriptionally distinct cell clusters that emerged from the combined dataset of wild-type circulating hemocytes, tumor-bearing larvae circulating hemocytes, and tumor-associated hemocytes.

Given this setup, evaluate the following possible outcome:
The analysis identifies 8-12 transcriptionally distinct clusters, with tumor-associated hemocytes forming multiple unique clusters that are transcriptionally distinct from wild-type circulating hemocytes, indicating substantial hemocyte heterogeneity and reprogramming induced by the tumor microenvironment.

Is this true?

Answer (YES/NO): NO